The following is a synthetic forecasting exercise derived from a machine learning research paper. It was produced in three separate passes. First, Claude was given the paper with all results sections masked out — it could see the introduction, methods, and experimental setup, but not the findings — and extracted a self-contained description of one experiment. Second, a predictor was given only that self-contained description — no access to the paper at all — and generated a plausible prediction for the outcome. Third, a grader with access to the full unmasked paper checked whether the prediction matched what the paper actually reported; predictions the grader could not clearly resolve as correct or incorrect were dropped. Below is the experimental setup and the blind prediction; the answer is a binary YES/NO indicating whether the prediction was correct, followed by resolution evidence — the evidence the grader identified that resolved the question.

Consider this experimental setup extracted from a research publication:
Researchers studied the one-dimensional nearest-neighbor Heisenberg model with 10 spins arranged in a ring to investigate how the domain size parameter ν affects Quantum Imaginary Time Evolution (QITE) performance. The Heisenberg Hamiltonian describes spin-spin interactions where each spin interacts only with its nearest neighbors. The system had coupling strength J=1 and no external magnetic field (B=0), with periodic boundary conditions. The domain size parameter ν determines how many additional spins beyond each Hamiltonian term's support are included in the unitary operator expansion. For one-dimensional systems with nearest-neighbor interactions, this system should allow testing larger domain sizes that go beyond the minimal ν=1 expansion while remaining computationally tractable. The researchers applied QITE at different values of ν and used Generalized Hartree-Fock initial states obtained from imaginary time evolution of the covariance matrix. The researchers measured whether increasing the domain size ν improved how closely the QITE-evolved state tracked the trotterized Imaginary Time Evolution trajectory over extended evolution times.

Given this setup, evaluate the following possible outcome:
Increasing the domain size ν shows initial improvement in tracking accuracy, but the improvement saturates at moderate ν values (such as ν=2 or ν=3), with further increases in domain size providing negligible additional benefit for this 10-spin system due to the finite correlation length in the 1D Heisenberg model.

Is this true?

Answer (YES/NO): NO